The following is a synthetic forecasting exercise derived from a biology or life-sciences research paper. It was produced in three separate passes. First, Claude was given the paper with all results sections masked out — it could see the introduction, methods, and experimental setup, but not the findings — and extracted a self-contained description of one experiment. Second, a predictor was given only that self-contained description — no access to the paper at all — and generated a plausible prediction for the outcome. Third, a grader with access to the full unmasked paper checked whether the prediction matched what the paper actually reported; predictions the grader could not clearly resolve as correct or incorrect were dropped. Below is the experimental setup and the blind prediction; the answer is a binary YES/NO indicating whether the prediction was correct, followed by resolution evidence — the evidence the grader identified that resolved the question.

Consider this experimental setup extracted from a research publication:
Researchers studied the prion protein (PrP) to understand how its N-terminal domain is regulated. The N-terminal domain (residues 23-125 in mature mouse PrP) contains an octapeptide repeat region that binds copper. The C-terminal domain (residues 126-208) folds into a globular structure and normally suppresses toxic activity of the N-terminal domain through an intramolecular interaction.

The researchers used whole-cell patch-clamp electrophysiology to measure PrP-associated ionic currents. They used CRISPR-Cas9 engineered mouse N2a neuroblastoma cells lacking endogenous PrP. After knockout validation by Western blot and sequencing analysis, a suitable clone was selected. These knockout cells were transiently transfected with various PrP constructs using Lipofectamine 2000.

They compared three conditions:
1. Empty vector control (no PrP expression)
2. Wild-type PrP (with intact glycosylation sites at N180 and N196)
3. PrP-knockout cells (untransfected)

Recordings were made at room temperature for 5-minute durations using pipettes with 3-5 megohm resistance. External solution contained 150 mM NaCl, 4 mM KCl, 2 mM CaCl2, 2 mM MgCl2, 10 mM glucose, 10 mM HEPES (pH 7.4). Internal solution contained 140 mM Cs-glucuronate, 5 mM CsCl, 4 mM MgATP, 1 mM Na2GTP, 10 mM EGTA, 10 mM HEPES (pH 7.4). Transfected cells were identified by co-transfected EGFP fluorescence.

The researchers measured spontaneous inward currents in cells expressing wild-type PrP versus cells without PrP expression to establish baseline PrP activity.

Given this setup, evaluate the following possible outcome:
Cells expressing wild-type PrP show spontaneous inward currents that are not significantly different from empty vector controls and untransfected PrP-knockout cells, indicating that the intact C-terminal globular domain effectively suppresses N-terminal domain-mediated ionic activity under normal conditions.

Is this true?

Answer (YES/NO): YES